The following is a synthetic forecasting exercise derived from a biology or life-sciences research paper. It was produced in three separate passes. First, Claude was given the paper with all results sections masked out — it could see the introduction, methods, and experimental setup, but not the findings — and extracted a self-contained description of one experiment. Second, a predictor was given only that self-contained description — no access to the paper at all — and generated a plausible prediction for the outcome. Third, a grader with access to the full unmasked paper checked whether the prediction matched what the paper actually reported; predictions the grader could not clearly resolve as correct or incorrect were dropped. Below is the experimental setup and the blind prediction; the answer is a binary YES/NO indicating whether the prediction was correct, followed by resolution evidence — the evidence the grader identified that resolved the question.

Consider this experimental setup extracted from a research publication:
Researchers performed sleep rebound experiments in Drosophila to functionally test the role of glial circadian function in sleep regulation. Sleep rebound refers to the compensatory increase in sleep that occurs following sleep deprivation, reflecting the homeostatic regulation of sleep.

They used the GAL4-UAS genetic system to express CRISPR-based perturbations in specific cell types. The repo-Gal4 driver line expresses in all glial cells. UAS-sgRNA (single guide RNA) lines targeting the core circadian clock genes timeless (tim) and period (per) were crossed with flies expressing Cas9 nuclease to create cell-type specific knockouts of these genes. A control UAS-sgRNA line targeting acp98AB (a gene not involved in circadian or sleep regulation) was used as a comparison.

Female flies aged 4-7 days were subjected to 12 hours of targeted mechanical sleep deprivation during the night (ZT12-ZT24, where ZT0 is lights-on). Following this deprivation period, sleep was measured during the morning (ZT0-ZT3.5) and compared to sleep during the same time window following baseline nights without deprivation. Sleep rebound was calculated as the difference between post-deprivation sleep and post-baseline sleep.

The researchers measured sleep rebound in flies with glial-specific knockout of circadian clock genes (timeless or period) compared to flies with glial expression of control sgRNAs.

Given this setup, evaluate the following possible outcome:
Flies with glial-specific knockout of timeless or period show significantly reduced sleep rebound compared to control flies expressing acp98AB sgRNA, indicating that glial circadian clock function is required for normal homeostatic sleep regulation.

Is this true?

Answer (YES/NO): YES